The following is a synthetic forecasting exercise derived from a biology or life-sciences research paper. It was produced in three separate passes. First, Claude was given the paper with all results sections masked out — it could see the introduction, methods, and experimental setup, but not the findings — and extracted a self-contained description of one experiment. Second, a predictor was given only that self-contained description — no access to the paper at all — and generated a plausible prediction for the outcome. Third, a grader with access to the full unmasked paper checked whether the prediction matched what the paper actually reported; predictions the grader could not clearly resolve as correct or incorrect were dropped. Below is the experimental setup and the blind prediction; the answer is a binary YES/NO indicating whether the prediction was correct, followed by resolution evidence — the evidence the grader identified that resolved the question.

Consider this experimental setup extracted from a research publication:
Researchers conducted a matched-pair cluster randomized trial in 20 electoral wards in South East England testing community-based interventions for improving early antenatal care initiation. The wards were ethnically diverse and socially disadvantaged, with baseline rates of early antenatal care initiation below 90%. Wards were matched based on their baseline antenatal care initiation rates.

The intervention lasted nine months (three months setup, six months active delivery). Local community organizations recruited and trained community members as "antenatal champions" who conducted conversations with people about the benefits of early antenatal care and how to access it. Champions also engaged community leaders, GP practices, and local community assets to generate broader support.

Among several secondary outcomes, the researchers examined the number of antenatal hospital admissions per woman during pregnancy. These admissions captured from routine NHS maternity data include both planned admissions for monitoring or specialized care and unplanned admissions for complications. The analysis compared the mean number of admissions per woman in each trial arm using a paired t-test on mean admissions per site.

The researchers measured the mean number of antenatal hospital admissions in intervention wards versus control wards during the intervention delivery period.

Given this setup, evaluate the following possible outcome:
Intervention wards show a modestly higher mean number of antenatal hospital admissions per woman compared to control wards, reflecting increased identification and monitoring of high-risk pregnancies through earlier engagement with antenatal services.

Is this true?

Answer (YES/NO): NO